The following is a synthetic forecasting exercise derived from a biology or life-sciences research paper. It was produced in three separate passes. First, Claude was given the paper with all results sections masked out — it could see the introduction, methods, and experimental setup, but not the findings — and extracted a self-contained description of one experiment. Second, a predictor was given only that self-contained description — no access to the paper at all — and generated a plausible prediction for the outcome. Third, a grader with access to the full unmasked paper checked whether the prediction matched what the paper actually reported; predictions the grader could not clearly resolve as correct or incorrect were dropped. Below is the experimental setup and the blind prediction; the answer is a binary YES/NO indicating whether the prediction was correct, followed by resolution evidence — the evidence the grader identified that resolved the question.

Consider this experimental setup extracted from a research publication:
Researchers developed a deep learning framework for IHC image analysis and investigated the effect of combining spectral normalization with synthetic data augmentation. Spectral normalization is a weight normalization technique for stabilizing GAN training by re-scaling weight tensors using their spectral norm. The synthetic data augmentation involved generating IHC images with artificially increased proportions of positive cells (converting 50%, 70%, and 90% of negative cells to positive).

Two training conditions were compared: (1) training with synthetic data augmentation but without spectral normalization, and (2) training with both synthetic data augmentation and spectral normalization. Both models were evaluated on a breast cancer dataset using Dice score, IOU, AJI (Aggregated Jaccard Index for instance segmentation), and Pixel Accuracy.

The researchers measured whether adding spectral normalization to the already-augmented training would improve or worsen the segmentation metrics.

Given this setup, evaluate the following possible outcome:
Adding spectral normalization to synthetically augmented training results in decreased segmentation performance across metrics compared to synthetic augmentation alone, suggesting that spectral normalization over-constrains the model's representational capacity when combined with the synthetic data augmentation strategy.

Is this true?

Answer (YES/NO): NO